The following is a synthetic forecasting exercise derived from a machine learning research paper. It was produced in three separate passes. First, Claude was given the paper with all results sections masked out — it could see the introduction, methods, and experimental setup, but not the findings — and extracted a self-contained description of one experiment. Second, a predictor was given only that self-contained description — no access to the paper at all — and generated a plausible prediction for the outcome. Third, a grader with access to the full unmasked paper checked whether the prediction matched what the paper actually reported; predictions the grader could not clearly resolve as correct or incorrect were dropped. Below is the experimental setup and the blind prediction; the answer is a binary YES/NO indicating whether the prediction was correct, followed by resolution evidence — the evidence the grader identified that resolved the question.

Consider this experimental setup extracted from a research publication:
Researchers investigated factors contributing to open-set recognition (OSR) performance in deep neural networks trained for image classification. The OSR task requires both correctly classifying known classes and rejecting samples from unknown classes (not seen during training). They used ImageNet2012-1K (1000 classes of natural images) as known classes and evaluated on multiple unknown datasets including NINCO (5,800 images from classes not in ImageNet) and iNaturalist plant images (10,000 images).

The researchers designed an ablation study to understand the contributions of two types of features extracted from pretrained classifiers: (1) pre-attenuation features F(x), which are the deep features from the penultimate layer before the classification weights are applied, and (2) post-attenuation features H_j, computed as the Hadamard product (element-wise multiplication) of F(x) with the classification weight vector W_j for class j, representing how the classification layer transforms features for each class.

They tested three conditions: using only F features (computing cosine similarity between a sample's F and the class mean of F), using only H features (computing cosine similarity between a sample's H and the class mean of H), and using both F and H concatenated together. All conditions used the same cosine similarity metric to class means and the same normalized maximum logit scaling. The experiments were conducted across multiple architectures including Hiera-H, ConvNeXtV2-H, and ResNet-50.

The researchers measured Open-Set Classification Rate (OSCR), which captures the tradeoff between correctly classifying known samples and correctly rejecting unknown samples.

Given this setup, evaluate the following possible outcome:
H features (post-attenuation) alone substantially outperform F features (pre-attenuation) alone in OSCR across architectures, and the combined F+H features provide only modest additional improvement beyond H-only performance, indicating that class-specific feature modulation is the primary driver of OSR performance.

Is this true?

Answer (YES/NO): NO